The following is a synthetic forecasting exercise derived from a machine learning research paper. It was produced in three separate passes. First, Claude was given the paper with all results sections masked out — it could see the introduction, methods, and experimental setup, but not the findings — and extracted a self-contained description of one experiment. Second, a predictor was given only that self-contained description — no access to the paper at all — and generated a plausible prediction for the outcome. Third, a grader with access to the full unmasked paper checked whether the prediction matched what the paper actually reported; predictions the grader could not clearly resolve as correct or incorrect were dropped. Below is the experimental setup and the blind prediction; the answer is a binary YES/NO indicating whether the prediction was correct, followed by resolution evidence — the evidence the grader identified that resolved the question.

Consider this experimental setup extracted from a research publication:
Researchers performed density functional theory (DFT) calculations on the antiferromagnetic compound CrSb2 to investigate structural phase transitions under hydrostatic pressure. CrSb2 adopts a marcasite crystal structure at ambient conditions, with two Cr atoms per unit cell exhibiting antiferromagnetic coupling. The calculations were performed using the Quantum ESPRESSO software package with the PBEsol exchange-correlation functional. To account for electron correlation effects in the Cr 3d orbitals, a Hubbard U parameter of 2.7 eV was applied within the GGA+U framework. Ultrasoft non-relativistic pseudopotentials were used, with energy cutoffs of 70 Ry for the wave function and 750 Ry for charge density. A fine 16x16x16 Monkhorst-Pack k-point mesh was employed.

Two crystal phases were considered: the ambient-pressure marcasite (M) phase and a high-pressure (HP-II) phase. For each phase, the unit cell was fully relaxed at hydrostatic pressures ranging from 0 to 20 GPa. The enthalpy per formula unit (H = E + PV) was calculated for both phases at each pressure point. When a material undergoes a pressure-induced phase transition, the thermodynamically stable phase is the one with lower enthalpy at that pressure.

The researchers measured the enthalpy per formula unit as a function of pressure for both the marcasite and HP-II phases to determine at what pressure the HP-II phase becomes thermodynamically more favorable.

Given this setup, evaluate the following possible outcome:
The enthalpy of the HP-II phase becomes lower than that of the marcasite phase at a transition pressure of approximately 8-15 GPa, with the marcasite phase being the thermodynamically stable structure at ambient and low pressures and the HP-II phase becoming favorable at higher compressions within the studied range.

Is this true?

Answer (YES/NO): YES